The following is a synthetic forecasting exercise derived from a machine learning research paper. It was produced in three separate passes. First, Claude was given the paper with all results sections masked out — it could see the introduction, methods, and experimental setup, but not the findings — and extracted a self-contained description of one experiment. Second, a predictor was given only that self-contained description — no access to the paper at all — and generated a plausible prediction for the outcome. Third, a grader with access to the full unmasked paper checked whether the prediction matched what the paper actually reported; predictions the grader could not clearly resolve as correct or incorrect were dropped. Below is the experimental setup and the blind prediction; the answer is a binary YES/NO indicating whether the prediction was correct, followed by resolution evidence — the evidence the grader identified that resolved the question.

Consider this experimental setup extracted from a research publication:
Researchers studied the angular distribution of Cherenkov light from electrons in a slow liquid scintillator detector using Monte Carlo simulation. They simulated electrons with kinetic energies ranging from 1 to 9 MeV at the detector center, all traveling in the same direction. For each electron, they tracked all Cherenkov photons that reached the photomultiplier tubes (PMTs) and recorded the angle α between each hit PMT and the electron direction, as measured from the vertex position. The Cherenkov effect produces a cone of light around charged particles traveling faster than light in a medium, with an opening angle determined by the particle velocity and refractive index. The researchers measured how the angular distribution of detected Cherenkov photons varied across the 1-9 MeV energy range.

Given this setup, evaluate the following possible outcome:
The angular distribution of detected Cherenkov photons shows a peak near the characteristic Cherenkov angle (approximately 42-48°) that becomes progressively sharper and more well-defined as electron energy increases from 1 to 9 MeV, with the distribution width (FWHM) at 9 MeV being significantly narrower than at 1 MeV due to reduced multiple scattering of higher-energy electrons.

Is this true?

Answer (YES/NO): NO